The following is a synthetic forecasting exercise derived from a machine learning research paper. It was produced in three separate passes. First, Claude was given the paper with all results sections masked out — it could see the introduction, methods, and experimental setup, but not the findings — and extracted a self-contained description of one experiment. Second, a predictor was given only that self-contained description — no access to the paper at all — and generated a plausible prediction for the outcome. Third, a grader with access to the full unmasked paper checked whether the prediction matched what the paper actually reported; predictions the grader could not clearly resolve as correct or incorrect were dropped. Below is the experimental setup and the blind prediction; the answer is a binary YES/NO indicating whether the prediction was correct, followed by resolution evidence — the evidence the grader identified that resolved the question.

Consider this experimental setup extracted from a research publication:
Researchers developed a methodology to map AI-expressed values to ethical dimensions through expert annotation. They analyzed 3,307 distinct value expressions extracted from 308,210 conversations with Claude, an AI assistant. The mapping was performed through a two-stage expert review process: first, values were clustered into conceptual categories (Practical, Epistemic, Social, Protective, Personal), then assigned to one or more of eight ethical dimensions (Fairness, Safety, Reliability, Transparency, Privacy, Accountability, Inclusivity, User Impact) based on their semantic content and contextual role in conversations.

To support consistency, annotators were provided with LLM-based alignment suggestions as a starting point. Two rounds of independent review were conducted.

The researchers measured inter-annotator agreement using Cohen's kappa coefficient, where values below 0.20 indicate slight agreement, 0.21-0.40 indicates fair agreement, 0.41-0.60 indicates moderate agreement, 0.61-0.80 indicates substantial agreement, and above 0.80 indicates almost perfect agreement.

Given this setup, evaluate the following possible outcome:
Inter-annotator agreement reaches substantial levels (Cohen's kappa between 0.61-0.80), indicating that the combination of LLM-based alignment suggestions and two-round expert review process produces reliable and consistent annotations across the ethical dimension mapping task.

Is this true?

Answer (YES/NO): NO